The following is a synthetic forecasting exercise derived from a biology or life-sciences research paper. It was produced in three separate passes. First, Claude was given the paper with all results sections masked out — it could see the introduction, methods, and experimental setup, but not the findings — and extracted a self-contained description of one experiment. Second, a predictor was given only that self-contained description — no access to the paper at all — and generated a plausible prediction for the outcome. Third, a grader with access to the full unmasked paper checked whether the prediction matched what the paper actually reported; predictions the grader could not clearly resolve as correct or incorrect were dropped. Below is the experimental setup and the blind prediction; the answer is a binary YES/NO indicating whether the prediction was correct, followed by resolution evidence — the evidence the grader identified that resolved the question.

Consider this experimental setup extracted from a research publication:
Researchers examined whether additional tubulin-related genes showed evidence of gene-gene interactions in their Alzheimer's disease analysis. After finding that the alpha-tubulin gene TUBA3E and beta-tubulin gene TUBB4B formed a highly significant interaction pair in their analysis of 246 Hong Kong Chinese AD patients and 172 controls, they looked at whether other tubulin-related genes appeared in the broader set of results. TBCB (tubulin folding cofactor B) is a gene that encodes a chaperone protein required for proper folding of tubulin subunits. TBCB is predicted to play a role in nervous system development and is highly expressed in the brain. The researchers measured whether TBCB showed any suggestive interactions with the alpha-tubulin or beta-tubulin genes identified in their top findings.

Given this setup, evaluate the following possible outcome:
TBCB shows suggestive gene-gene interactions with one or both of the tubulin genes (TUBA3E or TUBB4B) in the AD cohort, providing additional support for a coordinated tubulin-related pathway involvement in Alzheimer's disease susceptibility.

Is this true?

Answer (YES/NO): YES